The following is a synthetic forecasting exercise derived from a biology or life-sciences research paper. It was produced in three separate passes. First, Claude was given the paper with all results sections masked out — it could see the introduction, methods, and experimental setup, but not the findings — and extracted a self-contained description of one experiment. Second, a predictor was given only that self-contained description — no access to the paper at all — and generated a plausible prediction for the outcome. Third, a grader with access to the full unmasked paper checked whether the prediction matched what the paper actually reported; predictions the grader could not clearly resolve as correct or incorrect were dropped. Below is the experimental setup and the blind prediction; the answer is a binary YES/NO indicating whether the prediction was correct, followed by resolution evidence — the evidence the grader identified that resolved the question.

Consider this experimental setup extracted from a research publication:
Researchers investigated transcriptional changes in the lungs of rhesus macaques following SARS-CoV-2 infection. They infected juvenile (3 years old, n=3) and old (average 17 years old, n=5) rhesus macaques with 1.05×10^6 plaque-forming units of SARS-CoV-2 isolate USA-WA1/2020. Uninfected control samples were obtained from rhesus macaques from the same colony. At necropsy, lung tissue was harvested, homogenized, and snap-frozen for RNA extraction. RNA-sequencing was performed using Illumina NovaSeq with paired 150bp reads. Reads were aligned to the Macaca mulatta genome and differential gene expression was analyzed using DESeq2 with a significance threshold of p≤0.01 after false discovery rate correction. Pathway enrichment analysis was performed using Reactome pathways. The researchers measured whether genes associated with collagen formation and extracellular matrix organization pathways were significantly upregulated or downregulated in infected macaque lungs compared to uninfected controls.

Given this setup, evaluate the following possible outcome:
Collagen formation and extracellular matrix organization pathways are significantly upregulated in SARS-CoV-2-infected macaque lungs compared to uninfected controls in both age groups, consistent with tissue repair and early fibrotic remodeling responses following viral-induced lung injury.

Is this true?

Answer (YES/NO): NO